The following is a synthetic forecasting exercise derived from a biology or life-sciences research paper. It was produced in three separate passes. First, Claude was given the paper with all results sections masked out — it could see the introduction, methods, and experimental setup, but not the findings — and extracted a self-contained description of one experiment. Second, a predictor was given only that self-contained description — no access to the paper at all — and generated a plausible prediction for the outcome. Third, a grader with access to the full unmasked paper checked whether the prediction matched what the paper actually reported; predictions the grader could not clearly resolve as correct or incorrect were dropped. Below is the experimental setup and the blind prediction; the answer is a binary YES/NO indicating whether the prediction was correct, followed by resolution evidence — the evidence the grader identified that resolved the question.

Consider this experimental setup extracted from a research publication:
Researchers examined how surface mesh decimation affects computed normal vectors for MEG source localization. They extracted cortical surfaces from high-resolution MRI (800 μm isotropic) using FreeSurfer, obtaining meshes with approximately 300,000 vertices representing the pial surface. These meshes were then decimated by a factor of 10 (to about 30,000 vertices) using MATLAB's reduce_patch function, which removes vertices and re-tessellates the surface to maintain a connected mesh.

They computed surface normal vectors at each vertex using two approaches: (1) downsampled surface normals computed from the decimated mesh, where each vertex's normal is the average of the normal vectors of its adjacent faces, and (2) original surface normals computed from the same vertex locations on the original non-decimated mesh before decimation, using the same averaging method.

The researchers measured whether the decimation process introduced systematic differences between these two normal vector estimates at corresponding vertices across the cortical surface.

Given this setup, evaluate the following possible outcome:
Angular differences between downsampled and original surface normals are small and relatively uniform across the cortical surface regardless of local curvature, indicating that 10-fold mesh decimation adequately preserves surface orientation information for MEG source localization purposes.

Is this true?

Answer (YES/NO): NO